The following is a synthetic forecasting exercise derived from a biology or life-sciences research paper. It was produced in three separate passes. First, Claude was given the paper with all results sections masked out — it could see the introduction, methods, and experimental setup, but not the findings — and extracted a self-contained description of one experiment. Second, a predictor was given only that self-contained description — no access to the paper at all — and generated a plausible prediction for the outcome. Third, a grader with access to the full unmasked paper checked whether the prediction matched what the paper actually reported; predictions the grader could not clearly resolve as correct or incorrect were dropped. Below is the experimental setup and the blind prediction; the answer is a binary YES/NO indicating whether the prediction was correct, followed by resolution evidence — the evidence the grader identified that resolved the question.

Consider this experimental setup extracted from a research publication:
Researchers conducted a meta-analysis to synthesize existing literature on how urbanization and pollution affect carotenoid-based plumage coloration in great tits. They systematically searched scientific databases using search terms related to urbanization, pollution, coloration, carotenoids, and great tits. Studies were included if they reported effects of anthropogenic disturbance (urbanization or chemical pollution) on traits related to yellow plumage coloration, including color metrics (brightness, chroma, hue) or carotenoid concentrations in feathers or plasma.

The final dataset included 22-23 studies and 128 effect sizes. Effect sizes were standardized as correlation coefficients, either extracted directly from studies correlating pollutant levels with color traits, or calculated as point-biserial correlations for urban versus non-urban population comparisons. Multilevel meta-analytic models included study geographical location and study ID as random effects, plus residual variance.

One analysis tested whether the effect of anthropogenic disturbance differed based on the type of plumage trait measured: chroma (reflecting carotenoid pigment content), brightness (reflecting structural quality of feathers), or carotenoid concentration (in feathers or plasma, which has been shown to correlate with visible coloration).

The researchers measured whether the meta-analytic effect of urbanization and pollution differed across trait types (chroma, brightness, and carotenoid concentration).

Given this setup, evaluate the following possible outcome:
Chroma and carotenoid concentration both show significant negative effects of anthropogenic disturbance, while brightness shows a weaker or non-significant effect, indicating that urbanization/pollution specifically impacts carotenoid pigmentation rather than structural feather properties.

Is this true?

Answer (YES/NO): NO